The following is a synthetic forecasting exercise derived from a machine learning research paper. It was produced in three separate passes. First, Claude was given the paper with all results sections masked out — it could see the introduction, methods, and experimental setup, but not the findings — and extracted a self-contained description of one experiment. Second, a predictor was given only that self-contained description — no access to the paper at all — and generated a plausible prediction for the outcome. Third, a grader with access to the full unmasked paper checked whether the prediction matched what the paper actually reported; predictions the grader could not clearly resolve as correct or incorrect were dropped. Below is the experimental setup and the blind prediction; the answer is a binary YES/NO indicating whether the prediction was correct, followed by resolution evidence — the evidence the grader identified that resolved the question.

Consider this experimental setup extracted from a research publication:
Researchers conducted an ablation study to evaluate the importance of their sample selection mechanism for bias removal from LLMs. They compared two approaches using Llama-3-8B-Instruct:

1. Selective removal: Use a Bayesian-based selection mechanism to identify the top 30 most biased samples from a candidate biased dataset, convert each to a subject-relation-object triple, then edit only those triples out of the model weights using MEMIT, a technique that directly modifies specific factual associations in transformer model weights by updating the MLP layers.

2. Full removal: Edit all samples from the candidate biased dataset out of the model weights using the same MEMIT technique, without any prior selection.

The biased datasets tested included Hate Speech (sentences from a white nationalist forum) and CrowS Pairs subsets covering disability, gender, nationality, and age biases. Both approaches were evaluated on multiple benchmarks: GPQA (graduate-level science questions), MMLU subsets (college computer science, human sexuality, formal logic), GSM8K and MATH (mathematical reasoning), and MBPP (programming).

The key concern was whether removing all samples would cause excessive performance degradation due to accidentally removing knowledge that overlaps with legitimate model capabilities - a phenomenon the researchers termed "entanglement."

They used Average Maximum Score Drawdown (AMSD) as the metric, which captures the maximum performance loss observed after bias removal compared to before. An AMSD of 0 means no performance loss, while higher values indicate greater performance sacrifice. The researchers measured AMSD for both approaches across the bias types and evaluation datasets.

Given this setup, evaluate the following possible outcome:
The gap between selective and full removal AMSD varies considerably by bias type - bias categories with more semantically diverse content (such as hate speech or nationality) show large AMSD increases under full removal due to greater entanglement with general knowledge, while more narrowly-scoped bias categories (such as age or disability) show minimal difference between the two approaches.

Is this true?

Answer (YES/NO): NO